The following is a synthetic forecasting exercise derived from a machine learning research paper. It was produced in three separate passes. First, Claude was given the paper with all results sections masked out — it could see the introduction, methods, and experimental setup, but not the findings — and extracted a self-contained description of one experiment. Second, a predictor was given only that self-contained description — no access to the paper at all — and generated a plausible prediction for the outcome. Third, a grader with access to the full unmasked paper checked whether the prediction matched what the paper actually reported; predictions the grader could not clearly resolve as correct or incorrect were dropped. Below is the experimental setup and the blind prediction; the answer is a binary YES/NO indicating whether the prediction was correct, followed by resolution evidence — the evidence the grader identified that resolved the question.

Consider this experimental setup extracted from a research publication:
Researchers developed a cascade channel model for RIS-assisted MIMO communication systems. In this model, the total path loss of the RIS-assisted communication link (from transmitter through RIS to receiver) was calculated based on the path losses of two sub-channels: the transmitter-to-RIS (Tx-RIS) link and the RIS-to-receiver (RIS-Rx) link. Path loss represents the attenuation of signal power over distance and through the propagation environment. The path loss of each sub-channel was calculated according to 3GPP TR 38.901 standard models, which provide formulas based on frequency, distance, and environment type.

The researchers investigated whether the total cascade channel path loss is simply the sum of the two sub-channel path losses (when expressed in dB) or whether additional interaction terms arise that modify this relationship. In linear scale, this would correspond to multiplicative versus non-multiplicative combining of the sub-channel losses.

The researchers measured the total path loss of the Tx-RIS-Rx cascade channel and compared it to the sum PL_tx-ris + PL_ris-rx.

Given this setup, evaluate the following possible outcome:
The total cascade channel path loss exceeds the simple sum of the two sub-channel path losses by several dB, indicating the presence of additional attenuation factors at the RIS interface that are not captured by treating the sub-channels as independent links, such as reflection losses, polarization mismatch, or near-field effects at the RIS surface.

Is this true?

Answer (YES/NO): NO